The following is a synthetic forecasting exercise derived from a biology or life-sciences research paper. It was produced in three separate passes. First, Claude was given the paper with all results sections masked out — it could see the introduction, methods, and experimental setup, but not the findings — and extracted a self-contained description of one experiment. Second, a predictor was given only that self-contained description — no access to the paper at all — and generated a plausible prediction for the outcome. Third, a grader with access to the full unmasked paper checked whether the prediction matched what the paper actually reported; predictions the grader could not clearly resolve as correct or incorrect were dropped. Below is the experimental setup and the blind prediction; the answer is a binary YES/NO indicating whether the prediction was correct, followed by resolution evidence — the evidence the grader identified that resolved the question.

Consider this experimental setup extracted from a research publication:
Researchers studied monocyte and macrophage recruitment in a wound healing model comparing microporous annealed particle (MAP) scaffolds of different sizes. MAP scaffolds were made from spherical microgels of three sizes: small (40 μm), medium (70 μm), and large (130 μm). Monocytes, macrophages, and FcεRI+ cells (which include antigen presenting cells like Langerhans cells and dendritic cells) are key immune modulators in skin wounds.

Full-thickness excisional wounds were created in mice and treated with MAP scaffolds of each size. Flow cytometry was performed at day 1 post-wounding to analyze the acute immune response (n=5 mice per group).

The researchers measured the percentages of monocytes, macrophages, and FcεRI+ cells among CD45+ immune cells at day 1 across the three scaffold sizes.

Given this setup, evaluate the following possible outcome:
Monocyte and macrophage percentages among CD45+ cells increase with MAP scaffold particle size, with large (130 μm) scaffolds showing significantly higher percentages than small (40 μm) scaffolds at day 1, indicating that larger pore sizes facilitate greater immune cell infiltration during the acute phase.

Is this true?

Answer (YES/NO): NO